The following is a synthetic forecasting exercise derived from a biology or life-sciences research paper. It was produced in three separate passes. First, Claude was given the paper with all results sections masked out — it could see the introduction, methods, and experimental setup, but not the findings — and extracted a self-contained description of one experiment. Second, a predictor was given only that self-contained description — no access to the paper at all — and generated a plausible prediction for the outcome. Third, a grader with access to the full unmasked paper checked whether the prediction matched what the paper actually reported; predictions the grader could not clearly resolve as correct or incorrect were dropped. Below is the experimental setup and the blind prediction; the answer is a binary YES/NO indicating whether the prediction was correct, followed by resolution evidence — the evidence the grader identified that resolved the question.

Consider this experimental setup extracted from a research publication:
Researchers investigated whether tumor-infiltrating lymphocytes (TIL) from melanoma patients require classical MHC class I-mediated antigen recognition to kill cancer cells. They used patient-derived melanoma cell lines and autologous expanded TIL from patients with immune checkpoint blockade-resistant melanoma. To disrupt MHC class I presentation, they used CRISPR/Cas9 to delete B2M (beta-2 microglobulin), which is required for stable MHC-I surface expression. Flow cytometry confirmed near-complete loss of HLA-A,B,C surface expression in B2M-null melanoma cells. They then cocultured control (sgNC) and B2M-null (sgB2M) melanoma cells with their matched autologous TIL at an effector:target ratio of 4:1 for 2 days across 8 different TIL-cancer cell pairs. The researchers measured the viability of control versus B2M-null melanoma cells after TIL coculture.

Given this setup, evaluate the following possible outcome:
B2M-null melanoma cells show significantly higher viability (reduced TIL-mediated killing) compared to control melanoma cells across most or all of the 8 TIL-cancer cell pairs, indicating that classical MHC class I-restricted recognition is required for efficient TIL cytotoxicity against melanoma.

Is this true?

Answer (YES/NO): NO